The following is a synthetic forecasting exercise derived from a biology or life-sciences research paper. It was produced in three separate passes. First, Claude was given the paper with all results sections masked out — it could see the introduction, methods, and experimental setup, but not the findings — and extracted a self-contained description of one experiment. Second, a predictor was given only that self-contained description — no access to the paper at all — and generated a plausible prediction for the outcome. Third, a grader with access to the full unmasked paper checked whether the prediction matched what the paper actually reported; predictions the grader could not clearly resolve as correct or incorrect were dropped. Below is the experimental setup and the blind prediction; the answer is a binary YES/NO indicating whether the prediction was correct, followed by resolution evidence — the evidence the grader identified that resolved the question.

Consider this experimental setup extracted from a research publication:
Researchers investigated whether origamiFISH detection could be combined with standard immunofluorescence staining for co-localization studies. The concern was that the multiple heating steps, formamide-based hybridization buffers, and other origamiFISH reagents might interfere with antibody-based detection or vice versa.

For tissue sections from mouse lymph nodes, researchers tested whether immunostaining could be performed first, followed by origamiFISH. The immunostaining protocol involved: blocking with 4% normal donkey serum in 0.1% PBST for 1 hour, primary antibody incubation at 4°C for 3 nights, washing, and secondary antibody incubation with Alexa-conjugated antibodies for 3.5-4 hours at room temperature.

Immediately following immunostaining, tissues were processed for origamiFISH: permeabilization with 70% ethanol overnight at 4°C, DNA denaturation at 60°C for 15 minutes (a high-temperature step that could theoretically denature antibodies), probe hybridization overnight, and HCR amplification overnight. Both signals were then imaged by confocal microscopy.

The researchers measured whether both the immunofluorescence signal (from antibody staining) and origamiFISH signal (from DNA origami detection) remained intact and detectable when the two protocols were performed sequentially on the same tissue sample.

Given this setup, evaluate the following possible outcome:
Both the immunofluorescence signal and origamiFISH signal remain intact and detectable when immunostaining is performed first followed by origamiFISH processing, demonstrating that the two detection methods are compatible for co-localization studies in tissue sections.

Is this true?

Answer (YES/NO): YES